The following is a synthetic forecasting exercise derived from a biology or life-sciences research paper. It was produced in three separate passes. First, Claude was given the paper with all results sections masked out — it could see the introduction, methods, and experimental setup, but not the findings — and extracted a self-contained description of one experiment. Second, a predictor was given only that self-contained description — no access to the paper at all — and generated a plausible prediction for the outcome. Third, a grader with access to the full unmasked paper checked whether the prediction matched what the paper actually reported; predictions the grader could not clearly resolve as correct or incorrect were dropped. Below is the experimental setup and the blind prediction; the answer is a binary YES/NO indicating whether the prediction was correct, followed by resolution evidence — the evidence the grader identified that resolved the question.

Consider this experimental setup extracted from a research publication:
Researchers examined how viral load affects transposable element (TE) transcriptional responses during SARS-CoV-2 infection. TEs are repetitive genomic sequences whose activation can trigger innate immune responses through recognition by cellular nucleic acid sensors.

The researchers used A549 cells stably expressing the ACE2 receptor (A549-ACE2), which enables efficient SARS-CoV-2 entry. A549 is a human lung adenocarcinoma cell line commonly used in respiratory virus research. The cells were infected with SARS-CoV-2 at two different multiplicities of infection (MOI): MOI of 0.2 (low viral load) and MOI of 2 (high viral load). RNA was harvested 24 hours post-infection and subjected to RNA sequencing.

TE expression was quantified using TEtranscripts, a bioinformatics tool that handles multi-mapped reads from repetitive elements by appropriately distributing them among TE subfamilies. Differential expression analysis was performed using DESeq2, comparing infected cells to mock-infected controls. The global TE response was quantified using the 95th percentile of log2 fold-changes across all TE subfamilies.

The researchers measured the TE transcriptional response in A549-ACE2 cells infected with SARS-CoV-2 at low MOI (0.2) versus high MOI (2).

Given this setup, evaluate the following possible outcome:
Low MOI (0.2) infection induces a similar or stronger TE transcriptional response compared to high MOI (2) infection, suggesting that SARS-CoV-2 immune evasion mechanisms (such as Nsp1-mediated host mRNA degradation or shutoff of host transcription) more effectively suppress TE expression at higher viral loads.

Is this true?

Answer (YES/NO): NO